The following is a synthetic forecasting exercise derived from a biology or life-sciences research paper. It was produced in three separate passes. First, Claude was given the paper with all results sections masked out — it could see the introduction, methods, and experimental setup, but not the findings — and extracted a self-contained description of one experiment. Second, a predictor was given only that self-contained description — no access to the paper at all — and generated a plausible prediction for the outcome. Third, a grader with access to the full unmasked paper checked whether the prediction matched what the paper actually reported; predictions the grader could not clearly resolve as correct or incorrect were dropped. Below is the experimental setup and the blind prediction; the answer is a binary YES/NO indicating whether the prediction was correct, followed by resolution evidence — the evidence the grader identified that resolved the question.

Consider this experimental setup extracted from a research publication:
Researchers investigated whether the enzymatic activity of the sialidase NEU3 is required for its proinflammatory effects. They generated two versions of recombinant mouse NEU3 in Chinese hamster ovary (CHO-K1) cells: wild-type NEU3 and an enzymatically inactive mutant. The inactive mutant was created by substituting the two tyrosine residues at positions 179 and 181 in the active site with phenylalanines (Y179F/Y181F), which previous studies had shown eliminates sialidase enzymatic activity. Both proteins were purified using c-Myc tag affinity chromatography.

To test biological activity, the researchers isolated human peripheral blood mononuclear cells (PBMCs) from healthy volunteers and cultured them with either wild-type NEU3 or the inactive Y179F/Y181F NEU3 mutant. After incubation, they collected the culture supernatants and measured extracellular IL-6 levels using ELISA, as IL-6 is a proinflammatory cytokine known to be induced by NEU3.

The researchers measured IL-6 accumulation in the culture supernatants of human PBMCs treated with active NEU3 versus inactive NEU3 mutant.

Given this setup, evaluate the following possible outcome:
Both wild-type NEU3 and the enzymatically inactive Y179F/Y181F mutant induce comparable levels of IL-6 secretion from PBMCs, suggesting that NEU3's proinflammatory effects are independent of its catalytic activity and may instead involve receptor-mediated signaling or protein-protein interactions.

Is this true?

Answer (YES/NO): NO